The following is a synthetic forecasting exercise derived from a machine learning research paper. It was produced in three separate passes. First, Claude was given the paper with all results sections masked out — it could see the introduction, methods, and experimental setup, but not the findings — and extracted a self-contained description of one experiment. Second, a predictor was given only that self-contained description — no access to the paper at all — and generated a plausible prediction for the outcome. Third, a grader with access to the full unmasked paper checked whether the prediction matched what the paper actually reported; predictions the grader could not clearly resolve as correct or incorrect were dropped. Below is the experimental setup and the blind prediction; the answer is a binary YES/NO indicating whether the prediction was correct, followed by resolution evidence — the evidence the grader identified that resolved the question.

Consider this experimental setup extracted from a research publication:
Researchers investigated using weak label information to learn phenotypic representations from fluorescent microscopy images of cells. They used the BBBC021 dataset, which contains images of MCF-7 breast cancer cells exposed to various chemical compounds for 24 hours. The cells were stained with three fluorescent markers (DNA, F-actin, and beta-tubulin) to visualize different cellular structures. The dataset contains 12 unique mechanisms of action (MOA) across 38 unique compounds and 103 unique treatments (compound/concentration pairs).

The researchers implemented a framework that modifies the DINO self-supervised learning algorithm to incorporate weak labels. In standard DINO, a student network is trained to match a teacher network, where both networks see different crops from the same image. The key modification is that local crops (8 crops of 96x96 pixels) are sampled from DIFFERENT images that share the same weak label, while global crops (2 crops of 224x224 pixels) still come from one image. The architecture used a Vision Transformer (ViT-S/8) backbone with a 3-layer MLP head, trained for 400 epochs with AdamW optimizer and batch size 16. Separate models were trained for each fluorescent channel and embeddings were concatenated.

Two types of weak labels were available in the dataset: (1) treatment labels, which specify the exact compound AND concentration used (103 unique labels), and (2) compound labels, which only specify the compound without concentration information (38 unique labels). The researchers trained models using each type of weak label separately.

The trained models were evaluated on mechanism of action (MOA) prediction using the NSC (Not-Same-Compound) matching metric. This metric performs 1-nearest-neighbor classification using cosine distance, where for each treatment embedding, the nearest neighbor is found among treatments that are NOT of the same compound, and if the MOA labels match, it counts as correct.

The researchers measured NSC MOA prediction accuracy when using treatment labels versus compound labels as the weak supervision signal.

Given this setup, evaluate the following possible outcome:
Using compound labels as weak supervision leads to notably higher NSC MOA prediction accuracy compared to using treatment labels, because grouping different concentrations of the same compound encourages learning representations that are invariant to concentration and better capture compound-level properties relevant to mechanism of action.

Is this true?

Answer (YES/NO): YES